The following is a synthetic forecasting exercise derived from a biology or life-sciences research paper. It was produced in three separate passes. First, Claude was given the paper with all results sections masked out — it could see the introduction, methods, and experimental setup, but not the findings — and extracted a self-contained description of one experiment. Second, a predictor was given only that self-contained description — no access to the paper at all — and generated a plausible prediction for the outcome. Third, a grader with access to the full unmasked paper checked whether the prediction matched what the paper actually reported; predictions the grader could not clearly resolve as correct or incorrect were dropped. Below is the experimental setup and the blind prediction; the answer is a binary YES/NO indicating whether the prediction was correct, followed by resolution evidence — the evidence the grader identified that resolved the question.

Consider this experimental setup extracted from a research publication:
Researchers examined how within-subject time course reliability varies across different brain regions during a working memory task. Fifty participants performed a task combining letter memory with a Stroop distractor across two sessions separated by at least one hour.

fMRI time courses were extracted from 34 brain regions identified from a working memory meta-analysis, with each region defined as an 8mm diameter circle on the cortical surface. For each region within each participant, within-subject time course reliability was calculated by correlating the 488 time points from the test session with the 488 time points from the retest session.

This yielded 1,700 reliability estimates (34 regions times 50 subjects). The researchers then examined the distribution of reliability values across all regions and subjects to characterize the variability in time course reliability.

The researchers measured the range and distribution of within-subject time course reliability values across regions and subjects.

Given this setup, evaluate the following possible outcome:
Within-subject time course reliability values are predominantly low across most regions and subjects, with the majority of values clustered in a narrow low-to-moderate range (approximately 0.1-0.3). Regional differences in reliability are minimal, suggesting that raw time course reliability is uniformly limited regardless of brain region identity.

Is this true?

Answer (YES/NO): NO